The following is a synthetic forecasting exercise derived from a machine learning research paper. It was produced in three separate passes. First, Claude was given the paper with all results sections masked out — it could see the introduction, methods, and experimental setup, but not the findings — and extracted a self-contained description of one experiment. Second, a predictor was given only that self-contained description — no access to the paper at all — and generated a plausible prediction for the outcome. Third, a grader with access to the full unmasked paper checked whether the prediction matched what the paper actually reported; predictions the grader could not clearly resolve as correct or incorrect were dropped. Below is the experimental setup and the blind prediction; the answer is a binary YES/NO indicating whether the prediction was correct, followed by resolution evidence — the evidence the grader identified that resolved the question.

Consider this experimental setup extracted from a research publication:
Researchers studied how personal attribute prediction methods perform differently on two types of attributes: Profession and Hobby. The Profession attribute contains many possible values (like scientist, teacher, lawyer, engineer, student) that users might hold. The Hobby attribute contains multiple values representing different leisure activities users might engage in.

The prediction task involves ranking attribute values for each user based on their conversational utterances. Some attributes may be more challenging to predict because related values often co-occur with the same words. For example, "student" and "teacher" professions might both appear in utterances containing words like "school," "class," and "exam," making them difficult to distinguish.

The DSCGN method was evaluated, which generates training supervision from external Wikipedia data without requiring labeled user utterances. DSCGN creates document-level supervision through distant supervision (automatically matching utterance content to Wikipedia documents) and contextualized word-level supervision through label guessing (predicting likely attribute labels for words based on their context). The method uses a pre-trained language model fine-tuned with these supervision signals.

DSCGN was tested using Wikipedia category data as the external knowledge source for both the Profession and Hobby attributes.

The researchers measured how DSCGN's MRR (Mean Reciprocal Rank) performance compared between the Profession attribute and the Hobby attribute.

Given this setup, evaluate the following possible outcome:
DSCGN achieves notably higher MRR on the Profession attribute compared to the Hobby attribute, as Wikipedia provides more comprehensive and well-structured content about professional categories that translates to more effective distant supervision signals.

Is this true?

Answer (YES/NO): YES